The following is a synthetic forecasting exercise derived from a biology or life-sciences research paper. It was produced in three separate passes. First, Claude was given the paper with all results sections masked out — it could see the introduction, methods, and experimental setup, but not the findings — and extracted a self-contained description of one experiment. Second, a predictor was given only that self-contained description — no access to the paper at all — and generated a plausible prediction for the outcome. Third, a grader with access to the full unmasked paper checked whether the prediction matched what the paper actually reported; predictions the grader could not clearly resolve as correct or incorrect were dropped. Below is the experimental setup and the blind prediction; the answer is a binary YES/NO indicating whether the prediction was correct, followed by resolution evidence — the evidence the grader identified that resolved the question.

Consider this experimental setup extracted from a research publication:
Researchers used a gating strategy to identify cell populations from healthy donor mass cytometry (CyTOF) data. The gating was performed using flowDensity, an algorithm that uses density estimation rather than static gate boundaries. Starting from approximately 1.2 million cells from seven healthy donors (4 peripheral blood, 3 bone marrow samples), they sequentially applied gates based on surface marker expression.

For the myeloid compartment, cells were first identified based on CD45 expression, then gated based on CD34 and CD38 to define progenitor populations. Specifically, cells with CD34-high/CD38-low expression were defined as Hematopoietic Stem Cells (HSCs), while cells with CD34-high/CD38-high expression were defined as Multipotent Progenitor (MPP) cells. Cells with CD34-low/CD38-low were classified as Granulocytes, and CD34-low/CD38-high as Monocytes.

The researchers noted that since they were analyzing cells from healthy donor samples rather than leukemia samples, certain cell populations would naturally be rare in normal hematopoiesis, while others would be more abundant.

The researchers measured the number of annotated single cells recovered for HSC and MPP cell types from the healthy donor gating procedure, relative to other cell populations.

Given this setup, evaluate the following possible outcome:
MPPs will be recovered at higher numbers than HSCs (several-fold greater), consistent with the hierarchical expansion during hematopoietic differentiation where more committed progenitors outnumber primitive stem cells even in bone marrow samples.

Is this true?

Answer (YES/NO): NO